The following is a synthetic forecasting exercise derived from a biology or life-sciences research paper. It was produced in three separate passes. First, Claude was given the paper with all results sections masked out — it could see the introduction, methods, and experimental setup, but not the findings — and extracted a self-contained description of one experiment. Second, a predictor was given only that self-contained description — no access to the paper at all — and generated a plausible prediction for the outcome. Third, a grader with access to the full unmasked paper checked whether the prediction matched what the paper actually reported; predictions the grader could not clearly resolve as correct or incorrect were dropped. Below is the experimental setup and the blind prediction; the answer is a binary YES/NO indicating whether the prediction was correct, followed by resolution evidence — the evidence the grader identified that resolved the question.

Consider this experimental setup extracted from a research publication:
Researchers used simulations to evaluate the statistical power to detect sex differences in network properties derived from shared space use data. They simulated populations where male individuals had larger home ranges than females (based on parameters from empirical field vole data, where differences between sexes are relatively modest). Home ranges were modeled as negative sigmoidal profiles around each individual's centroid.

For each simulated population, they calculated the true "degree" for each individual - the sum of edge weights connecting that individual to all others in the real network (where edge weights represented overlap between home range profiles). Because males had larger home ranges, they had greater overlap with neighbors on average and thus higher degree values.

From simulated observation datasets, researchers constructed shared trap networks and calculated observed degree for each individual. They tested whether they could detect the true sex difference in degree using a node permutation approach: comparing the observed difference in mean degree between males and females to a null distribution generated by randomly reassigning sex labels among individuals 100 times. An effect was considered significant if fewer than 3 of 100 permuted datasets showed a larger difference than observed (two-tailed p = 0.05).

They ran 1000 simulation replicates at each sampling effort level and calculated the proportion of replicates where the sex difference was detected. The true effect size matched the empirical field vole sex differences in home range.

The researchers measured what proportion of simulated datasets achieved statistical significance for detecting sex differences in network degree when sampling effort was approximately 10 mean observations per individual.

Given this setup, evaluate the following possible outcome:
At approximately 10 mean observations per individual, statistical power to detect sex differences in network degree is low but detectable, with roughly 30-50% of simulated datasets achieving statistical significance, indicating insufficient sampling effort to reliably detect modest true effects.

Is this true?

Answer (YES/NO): NO